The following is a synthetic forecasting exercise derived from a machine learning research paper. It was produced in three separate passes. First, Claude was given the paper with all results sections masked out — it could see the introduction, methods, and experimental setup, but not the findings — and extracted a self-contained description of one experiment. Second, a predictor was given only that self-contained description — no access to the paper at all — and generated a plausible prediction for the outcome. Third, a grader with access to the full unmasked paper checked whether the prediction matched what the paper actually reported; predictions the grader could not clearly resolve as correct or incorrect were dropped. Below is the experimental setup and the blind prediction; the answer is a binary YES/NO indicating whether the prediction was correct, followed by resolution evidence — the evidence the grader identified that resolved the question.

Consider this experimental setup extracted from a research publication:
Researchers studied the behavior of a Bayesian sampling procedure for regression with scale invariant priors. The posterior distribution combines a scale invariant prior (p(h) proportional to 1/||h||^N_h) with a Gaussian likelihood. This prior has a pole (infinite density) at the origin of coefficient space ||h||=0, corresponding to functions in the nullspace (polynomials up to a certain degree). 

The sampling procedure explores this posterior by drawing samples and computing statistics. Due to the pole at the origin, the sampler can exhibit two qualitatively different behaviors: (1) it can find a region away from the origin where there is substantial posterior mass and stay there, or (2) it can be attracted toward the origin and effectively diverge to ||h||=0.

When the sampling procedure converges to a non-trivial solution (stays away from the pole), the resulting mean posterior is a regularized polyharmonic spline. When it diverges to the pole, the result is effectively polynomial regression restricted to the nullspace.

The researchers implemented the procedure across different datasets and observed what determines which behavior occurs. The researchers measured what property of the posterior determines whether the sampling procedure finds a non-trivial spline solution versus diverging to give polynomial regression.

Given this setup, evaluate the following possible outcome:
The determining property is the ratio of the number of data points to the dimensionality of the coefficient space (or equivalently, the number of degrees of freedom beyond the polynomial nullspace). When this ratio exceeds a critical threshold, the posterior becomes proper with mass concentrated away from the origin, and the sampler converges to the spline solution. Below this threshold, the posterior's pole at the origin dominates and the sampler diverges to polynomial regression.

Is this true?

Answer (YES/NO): NO